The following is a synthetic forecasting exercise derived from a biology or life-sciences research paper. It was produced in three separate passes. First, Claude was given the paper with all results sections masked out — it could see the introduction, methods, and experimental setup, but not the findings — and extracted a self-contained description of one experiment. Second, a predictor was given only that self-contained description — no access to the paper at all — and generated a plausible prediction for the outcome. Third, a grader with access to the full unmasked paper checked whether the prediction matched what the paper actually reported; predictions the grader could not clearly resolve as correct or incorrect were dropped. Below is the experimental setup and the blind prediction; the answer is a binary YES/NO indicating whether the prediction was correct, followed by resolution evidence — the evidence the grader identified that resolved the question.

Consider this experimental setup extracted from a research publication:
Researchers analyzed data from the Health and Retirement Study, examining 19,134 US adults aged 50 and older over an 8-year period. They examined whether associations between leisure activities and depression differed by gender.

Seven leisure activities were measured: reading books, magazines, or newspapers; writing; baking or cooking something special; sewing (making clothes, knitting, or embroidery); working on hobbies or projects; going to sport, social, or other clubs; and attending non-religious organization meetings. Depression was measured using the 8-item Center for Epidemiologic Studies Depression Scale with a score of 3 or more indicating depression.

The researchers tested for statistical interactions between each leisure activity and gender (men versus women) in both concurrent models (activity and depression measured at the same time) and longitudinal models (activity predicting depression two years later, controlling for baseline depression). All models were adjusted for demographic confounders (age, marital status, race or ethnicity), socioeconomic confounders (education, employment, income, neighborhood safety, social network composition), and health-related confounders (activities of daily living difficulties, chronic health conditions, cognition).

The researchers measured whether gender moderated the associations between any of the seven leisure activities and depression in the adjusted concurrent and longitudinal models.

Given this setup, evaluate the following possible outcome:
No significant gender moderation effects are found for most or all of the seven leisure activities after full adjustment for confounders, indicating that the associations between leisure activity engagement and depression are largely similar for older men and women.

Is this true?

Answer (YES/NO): YES